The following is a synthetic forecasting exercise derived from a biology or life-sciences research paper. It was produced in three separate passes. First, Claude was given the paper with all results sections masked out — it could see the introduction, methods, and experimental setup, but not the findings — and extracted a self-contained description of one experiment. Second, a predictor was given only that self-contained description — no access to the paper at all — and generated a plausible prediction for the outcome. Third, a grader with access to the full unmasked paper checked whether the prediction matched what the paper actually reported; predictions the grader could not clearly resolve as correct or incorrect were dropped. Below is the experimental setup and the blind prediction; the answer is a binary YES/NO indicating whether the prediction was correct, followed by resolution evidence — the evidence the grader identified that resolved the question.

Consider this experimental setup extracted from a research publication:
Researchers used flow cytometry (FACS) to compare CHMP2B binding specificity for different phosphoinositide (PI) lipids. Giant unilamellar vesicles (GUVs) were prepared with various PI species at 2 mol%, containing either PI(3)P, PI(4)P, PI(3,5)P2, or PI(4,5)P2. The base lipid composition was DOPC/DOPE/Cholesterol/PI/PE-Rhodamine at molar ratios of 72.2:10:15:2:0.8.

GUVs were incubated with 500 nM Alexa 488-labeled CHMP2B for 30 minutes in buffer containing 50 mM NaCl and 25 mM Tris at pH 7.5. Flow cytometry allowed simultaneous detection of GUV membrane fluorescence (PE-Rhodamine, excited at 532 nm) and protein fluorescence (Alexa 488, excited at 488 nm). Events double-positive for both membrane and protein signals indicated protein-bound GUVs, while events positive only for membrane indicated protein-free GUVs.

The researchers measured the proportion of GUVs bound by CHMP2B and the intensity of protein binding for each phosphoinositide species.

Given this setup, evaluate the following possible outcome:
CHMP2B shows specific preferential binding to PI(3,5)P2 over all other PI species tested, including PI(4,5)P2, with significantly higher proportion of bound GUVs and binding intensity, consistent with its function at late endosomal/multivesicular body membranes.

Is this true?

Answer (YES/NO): NO